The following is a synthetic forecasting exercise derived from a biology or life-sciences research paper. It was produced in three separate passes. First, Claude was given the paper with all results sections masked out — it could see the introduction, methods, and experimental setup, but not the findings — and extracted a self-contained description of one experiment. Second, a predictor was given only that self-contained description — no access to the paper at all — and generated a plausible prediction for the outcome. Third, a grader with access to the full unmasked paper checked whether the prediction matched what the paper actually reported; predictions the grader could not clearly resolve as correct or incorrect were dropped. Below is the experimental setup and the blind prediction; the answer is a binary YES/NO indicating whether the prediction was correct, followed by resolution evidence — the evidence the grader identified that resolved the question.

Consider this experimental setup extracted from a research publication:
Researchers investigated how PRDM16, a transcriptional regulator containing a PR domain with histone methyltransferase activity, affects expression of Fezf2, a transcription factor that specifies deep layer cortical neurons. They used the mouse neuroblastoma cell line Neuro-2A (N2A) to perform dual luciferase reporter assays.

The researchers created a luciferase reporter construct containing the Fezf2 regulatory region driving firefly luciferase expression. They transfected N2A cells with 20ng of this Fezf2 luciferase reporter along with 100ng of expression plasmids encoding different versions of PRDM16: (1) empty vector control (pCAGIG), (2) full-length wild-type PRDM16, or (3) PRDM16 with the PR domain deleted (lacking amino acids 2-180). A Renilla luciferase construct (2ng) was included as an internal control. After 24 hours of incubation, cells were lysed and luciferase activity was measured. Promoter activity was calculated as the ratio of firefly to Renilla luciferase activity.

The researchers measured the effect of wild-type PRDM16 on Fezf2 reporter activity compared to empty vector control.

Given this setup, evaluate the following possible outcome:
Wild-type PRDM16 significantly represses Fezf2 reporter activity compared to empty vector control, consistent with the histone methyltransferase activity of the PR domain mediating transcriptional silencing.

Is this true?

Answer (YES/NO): NO